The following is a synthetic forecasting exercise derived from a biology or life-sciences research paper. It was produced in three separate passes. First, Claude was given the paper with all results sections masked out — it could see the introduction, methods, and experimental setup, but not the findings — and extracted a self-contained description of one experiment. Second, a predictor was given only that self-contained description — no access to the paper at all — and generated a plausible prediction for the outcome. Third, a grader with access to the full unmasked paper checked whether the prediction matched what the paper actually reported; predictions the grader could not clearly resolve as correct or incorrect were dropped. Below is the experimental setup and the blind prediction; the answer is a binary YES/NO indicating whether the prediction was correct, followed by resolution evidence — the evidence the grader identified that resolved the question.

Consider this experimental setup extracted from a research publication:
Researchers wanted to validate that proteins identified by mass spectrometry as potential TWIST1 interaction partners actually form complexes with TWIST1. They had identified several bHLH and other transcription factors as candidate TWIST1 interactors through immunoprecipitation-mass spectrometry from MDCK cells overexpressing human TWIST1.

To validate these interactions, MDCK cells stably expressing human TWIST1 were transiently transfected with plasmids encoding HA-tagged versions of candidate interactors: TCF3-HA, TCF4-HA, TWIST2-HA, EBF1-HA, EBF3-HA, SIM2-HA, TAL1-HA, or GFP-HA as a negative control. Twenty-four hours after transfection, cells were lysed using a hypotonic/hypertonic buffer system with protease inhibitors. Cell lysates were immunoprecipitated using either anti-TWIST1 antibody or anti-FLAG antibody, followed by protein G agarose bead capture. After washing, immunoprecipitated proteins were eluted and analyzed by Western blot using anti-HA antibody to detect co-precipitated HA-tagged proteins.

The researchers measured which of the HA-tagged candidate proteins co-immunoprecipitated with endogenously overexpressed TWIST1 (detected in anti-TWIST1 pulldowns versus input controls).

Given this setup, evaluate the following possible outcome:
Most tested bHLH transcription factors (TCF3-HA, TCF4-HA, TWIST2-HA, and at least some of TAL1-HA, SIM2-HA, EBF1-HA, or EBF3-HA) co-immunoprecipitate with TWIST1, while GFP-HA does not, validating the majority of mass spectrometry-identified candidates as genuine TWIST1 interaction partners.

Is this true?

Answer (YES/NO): YES